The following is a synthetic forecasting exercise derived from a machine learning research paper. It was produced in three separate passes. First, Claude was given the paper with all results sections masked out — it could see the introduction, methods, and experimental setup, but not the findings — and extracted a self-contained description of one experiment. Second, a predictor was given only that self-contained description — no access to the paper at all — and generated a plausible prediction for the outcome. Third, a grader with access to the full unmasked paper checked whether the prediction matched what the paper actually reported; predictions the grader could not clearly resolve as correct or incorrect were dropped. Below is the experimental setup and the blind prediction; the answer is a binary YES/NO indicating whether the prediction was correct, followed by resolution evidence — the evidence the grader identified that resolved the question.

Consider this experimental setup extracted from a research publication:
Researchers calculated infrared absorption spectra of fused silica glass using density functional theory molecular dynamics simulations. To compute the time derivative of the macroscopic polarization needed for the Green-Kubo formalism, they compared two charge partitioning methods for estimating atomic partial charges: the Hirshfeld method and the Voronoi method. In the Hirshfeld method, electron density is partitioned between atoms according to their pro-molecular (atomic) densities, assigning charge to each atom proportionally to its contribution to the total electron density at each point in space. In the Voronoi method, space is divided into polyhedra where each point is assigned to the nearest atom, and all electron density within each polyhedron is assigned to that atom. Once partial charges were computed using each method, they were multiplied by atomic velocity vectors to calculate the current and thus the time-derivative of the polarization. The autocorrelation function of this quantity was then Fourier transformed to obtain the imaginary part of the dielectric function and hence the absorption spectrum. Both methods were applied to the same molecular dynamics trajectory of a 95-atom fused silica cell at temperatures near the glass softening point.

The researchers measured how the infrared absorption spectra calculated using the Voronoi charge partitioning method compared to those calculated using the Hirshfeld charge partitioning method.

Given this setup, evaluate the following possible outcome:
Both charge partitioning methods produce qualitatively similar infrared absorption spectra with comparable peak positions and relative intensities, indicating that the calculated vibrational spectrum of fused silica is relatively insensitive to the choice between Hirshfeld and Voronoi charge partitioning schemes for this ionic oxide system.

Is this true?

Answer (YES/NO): YES